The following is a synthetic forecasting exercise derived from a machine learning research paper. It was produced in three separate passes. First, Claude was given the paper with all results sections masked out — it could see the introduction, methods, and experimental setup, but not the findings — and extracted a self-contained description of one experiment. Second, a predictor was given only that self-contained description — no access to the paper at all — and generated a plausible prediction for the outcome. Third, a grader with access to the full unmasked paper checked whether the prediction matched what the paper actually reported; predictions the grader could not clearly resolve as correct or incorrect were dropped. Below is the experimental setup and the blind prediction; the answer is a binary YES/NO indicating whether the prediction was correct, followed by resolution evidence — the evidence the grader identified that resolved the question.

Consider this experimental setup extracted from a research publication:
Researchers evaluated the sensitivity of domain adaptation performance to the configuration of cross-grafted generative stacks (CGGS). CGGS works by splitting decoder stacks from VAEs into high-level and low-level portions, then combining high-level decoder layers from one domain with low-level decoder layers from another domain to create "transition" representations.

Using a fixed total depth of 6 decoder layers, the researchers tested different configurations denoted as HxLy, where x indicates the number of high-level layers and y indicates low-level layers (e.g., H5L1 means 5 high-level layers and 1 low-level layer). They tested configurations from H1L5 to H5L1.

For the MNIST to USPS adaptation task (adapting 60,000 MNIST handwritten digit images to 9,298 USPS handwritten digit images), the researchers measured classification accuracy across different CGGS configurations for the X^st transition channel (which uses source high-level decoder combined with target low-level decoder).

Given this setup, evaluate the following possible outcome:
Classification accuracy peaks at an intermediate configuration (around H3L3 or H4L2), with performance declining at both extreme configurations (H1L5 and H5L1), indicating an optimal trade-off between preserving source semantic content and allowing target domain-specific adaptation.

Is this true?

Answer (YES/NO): NO